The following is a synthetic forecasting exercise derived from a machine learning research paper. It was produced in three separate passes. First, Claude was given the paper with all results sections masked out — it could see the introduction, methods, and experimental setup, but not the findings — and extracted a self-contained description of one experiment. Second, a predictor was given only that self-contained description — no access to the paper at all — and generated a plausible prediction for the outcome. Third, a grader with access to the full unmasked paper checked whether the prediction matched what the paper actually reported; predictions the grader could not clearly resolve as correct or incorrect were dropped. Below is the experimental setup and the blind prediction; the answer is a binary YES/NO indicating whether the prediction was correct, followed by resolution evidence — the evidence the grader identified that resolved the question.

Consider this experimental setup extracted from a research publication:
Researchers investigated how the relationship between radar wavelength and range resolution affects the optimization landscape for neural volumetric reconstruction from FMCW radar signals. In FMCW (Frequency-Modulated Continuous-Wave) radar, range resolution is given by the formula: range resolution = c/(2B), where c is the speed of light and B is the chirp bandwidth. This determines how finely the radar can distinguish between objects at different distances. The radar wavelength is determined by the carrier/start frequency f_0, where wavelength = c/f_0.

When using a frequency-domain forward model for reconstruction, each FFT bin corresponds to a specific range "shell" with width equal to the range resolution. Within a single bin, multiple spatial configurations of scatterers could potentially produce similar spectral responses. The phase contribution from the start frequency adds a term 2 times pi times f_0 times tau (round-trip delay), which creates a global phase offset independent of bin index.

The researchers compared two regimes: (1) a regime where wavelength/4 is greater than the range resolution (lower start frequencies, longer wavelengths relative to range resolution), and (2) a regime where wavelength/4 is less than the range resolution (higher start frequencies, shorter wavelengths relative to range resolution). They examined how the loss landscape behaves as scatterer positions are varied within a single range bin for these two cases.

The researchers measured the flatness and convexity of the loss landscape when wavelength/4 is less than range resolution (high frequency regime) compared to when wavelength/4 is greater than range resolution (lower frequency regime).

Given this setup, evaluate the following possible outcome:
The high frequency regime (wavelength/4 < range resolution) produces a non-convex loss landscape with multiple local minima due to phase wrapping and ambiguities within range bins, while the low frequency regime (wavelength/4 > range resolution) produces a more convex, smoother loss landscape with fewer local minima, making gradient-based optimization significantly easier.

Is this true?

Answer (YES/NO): YES